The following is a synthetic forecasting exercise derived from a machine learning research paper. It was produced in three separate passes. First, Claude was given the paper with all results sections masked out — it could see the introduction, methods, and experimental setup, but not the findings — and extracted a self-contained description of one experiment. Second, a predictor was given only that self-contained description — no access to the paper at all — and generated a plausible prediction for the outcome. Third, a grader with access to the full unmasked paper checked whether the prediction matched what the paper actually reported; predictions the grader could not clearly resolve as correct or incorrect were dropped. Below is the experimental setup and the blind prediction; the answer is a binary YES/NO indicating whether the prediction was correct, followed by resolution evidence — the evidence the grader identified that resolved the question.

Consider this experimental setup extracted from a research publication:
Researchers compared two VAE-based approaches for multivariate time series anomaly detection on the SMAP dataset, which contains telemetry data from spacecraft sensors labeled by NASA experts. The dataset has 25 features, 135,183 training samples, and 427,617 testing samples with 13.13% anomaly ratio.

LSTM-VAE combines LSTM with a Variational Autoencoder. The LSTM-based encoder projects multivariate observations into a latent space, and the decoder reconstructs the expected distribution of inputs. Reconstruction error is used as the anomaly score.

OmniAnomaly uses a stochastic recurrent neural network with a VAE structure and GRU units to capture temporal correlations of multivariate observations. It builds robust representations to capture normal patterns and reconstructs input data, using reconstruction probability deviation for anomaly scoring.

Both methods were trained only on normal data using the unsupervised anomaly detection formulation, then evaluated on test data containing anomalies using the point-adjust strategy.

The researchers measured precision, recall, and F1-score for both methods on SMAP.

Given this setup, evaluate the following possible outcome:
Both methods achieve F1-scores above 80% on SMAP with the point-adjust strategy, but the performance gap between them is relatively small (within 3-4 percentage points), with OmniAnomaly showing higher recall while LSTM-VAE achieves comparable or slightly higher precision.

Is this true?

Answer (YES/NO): NO